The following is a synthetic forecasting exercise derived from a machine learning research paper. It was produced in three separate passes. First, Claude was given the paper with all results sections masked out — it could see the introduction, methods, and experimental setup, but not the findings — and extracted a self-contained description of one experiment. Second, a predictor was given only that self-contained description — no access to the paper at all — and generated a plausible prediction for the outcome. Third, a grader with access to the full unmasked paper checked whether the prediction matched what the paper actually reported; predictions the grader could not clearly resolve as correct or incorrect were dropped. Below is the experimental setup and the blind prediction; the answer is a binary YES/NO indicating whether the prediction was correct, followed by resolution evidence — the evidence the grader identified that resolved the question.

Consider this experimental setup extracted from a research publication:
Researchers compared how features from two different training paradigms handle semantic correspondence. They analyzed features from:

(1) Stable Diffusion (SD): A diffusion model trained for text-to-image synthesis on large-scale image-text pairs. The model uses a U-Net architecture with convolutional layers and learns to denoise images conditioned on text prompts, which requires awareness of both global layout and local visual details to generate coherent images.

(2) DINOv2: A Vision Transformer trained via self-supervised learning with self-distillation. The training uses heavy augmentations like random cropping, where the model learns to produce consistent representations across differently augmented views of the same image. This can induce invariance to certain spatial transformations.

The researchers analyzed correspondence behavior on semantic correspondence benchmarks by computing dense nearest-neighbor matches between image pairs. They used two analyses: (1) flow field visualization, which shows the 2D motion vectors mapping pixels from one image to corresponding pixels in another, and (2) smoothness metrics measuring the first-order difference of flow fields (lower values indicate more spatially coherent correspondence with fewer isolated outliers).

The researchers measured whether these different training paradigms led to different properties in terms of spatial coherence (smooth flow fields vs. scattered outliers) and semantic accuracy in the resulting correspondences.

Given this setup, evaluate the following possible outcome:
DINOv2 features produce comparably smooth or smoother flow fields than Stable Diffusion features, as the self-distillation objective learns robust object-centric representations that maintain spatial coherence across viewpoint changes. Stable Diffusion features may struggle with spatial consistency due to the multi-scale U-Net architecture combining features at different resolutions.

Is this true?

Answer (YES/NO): NO